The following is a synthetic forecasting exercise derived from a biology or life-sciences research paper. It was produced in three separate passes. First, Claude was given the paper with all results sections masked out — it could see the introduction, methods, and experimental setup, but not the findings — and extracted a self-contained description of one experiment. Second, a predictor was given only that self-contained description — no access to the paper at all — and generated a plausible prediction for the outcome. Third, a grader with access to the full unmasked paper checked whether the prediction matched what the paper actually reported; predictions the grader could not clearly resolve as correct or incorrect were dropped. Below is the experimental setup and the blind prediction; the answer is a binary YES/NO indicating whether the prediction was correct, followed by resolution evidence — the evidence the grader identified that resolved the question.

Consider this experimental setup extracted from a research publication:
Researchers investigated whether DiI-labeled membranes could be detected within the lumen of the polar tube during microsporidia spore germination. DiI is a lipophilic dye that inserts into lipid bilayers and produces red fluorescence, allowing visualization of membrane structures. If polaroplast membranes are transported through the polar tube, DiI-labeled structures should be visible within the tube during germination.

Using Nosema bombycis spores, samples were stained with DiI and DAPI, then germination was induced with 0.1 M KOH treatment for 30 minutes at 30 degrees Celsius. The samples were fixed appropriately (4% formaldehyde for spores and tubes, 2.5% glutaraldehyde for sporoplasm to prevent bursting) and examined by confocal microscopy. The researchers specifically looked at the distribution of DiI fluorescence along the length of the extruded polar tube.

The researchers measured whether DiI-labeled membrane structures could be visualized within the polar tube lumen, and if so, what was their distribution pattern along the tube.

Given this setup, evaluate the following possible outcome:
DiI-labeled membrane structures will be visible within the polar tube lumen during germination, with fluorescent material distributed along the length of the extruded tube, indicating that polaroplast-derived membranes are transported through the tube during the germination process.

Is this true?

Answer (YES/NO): YES